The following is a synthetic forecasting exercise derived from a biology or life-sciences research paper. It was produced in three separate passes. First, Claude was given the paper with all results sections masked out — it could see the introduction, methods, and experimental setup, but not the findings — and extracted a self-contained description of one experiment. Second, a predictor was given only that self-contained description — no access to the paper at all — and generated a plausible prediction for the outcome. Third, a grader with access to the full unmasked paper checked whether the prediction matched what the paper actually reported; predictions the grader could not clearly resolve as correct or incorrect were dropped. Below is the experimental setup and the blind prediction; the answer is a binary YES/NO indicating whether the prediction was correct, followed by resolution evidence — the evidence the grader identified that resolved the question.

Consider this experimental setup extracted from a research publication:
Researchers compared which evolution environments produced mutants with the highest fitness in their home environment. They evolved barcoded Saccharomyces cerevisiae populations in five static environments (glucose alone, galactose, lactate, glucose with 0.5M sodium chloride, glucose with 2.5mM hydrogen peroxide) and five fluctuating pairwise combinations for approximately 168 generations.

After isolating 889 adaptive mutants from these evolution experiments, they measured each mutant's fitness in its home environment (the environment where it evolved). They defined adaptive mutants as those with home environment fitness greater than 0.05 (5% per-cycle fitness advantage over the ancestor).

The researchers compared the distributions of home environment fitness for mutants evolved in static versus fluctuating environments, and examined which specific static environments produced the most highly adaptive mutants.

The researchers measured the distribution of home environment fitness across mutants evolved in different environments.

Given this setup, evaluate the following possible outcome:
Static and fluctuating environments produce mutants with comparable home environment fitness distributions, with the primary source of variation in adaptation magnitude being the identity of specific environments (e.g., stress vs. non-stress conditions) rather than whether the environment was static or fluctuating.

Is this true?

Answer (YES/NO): NO